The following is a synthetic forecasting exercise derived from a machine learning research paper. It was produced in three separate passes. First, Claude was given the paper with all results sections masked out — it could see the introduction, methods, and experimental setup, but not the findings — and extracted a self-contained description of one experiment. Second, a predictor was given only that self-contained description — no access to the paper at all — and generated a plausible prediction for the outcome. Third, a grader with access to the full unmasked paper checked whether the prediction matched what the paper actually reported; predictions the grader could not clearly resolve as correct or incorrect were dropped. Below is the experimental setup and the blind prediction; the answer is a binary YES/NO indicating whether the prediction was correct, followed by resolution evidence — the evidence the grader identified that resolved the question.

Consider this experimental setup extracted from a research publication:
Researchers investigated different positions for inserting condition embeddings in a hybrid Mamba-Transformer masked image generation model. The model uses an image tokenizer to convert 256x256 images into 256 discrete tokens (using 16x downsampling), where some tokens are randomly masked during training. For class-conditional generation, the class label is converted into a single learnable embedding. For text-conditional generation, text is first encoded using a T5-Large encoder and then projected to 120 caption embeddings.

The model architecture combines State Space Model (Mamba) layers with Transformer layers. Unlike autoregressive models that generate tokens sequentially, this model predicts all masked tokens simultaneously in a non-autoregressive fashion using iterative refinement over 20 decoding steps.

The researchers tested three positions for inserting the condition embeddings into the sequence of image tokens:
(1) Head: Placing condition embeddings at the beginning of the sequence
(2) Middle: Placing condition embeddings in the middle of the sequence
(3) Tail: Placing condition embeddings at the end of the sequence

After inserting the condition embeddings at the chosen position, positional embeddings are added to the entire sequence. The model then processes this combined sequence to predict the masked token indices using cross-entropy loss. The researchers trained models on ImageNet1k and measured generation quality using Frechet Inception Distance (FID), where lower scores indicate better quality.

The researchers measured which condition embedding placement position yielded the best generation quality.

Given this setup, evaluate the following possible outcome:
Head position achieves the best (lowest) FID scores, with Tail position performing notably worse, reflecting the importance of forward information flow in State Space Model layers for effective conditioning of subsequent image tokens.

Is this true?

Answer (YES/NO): NO